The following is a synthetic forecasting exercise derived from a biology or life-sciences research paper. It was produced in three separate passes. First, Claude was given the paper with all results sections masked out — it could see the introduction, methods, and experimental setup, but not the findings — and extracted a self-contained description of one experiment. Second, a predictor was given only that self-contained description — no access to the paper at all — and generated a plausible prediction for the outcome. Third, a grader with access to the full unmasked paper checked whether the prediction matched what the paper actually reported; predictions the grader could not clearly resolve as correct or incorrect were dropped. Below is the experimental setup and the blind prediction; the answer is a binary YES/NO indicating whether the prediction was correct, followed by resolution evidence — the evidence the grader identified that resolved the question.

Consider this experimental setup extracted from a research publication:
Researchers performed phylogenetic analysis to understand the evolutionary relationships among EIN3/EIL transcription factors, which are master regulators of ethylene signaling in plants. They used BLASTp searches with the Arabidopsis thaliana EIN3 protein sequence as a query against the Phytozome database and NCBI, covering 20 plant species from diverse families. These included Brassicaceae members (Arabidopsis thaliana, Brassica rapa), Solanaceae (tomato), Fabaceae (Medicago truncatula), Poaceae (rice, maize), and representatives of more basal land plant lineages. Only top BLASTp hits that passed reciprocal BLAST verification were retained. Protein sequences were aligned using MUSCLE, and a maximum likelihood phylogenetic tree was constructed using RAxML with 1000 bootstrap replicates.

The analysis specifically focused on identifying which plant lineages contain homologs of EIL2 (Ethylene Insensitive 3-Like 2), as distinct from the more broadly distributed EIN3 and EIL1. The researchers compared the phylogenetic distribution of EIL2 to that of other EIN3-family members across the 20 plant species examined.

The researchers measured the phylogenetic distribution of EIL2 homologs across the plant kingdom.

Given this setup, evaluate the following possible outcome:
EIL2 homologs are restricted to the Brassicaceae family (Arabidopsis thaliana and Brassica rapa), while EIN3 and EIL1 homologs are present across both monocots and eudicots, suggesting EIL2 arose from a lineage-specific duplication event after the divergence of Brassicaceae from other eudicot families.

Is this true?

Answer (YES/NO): YES